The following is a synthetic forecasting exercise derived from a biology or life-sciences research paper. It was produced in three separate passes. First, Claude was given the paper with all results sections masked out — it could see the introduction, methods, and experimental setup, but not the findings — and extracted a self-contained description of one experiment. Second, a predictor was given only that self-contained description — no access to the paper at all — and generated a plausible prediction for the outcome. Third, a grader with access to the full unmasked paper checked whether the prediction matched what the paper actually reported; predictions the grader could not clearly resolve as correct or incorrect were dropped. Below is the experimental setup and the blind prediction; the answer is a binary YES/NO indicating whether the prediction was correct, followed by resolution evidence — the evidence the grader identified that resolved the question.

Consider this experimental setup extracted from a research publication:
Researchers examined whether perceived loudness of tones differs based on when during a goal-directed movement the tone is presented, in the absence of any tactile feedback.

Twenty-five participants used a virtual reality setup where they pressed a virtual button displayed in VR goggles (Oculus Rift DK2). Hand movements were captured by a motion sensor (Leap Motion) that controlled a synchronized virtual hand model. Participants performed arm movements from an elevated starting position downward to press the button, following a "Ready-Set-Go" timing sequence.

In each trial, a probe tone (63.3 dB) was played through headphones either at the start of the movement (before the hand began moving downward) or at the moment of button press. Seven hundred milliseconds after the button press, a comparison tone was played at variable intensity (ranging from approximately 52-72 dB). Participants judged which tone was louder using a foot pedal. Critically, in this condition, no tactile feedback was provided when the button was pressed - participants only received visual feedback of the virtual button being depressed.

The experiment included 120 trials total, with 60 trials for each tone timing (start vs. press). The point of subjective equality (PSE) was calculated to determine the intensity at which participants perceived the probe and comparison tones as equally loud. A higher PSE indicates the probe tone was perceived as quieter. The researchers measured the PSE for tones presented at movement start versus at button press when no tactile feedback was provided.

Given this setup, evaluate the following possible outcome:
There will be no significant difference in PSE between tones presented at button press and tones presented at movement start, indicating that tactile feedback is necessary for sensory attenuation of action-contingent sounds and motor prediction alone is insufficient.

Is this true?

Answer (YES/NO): YES